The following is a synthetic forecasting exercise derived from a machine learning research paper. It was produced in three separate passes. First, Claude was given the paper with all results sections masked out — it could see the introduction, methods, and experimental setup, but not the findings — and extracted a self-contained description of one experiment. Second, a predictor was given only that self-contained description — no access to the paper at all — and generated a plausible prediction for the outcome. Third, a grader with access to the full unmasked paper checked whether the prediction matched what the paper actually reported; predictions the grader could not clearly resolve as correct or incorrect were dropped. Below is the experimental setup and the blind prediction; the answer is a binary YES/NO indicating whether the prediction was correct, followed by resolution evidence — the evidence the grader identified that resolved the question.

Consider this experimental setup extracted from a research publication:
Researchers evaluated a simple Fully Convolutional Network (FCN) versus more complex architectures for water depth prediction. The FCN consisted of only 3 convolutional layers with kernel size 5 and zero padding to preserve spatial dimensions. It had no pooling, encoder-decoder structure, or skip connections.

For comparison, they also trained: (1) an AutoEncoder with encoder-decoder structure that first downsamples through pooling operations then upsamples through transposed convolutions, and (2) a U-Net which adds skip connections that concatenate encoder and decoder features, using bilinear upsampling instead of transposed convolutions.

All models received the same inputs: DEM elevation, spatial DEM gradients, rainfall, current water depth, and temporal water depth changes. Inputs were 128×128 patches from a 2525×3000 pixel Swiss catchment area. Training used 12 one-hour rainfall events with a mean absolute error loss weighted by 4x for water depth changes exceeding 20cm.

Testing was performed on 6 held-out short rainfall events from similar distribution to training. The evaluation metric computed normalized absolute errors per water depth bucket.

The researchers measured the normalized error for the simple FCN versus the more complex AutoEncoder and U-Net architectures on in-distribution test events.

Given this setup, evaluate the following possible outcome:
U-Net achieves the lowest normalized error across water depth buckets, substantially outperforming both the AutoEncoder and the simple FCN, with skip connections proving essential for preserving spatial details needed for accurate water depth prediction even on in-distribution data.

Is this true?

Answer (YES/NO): NO